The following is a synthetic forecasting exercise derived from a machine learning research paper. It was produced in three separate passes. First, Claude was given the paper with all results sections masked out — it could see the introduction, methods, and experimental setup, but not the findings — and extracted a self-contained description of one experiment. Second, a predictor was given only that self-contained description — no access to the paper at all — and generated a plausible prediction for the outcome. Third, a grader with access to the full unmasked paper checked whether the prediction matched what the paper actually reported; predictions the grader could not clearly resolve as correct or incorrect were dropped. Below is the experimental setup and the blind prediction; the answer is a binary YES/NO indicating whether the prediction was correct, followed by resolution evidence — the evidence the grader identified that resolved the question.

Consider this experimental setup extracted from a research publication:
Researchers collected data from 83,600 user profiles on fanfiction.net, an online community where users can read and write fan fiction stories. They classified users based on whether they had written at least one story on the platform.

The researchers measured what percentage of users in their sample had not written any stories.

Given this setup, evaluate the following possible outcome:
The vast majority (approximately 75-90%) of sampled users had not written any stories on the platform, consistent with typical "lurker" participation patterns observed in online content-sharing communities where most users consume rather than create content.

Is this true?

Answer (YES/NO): YES